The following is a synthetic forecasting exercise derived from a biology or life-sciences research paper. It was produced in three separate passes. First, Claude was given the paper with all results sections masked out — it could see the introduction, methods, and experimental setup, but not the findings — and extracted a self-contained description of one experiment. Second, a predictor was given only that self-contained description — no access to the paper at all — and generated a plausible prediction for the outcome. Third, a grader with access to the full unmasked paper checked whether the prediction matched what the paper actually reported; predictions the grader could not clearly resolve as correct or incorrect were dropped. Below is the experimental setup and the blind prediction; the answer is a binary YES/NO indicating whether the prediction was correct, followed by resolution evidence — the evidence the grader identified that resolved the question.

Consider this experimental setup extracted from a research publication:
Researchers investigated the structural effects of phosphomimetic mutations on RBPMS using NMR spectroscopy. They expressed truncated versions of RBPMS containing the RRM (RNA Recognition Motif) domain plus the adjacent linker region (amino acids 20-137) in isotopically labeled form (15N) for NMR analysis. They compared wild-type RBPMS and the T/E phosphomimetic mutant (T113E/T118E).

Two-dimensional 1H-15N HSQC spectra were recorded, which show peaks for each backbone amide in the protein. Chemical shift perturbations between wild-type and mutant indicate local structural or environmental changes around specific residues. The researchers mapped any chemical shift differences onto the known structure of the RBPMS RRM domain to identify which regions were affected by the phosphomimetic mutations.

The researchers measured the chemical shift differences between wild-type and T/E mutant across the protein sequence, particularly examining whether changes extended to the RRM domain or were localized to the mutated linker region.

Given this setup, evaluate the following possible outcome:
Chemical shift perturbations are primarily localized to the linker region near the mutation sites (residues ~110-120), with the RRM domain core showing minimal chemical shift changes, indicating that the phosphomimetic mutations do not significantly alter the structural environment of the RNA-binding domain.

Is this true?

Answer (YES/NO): NO